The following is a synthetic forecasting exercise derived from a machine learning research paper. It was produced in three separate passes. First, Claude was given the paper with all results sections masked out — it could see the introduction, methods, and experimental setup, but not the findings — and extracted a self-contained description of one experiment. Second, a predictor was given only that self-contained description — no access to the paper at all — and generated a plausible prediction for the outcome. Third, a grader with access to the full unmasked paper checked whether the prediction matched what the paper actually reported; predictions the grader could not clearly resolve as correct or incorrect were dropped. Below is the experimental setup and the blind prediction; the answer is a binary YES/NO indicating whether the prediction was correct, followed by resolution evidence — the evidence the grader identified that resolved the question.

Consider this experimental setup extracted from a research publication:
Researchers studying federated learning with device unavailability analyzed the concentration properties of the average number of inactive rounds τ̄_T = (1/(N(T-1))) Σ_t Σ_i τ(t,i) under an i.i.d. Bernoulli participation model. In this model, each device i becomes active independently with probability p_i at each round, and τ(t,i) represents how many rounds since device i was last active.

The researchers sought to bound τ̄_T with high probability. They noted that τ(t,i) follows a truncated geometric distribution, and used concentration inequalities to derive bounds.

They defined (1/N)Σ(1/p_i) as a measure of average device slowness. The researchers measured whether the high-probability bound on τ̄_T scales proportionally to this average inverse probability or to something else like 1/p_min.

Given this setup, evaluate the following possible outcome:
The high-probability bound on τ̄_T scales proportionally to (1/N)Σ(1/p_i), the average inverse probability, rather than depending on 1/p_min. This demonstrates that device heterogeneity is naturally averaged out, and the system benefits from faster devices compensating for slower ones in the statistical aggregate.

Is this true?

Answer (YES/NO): YES